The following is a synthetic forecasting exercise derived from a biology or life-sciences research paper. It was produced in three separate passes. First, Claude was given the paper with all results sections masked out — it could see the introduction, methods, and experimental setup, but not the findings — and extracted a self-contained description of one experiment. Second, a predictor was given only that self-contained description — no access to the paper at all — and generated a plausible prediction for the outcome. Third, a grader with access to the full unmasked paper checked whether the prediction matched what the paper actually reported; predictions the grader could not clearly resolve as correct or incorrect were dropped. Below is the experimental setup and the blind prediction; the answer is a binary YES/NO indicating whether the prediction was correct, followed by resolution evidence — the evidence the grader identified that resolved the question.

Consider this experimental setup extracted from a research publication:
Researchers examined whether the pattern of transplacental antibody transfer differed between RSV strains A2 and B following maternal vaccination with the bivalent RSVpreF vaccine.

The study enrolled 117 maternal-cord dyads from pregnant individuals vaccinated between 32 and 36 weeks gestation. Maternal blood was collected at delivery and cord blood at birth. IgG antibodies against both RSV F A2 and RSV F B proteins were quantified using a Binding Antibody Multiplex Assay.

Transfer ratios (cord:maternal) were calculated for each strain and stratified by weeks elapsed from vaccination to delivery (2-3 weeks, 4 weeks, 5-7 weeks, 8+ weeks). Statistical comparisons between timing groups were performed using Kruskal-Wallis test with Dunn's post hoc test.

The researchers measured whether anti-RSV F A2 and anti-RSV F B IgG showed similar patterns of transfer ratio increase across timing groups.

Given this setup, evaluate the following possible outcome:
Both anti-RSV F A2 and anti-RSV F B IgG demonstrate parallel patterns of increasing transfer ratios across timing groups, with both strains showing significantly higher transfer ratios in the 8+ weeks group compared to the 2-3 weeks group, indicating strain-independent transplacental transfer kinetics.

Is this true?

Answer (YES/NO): NO